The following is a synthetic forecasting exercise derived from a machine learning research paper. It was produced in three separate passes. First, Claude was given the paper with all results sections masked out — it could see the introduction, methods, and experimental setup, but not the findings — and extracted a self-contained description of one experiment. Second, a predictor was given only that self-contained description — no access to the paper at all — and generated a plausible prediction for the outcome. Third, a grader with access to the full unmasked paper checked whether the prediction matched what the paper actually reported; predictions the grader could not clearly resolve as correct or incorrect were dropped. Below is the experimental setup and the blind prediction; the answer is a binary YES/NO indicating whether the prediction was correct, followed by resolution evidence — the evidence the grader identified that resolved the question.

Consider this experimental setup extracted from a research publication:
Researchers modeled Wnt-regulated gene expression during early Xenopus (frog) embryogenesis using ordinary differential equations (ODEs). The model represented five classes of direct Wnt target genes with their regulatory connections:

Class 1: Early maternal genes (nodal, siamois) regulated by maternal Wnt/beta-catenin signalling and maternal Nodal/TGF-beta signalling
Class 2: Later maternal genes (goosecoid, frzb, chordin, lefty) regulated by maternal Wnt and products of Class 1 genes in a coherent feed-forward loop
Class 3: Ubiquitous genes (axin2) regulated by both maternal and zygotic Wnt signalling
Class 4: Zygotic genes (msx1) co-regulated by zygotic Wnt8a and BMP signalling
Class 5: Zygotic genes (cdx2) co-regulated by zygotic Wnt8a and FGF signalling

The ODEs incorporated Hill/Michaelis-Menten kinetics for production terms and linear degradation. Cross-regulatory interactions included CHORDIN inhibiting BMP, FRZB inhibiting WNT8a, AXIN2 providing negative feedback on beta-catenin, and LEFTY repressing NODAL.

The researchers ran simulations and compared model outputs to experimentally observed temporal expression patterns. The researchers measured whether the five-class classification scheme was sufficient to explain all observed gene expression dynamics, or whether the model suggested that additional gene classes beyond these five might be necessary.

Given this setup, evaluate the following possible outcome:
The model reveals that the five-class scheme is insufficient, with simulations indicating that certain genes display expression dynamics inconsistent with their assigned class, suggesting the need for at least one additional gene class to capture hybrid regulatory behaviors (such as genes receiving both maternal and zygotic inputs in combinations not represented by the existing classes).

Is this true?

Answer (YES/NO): YES